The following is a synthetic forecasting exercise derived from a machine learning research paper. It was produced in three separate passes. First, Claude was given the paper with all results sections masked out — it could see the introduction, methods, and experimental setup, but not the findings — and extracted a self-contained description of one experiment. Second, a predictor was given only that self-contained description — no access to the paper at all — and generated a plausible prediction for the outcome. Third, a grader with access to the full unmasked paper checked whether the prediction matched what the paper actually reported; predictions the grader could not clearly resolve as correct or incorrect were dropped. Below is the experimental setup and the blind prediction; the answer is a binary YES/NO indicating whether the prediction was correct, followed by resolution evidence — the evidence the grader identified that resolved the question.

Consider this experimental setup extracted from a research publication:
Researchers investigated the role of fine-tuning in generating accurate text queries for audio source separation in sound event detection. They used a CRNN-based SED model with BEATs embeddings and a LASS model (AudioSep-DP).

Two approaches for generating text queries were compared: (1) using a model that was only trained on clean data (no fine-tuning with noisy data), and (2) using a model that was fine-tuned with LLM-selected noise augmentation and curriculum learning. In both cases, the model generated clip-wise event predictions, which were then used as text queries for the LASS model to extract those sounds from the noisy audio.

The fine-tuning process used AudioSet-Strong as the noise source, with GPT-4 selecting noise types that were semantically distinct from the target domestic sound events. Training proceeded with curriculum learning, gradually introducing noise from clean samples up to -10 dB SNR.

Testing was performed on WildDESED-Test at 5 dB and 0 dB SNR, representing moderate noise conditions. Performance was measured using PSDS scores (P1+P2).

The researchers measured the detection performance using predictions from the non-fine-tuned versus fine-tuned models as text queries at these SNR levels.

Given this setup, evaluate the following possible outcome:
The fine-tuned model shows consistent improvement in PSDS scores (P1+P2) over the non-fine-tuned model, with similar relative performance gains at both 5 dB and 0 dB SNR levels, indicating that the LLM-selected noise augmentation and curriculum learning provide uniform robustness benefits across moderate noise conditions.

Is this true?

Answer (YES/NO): NO